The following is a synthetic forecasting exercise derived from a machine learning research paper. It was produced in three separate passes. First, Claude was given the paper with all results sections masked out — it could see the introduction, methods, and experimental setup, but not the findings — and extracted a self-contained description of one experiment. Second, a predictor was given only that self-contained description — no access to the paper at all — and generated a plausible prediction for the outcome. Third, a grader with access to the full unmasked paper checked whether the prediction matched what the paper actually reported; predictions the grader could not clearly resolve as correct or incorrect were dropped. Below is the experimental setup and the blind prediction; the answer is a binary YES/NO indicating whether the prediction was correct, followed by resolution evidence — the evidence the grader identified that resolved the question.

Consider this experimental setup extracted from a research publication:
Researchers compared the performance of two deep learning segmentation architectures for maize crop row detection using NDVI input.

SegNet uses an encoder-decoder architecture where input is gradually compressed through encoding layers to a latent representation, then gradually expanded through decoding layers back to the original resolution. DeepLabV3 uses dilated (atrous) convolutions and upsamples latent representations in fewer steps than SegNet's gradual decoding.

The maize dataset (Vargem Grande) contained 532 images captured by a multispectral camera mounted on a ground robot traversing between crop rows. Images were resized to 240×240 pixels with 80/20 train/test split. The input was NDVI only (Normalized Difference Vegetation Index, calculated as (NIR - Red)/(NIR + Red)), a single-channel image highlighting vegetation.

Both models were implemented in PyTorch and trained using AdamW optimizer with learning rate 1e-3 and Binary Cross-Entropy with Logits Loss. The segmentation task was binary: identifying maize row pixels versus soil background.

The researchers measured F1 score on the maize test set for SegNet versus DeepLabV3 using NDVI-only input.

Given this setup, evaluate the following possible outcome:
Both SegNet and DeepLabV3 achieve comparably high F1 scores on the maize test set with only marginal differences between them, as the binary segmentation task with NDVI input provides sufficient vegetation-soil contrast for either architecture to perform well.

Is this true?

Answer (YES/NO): YES